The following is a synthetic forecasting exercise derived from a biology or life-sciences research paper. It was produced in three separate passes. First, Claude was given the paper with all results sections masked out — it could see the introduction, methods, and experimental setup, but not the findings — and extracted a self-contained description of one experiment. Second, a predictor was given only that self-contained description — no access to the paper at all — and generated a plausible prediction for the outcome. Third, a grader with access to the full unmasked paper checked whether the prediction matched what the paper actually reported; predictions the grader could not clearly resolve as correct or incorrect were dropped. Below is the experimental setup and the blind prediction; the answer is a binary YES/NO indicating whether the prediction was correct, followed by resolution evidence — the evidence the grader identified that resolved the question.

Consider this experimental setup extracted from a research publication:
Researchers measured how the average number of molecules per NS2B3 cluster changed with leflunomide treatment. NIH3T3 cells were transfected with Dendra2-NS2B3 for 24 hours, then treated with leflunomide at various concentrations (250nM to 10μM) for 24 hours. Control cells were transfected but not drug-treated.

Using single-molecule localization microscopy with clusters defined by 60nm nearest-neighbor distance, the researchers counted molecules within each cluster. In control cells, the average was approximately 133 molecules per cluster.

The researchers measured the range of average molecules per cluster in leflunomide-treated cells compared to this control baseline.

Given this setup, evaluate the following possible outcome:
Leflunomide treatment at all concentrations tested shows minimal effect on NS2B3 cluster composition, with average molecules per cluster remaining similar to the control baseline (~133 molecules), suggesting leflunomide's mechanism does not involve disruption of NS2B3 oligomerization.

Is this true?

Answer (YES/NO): NO